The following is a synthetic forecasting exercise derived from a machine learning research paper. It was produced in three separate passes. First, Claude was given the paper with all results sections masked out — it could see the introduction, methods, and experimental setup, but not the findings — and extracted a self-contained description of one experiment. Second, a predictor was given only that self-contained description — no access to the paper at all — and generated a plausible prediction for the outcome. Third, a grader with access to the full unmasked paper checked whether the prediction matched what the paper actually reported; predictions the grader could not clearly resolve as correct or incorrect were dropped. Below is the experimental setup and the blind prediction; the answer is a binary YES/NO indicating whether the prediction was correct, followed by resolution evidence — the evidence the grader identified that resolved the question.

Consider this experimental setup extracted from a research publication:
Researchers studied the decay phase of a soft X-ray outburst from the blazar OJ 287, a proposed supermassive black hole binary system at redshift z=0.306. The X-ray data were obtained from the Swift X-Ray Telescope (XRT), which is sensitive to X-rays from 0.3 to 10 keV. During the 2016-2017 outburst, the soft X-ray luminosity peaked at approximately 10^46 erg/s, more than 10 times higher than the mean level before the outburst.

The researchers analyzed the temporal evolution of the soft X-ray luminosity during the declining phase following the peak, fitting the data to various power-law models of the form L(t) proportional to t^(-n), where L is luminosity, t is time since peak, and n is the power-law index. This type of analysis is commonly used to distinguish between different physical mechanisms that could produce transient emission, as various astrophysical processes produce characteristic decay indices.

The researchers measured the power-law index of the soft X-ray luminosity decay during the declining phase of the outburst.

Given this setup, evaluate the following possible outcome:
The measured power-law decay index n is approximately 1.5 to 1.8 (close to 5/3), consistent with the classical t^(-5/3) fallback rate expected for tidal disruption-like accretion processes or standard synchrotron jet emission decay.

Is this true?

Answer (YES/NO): YES